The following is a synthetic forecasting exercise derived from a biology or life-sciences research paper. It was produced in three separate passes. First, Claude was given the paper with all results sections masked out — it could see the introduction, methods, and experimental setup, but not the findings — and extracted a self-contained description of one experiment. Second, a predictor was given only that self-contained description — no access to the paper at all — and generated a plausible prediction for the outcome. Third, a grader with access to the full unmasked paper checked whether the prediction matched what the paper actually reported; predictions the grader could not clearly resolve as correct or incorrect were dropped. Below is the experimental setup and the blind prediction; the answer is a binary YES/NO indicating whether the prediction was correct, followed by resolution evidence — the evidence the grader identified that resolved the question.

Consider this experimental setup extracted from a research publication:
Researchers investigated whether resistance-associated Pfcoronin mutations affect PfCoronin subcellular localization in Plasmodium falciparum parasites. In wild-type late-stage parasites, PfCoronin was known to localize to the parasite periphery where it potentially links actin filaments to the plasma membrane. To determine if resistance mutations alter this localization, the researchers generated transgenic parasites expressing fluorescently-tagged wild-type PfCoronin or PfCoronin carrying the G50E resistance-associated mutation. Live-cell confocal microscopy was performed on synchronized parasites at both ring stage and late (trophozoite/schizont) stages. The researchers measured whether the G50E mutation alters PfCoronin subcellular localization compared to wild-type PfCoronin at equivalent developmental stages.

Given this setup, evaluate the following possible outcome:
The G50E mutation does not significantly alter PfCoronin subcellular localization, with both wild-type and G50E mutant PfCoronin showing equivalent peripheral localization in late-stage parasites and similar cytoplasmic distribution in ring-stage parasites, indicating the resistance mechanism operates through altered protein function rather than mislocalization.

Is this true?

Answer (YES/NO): NO